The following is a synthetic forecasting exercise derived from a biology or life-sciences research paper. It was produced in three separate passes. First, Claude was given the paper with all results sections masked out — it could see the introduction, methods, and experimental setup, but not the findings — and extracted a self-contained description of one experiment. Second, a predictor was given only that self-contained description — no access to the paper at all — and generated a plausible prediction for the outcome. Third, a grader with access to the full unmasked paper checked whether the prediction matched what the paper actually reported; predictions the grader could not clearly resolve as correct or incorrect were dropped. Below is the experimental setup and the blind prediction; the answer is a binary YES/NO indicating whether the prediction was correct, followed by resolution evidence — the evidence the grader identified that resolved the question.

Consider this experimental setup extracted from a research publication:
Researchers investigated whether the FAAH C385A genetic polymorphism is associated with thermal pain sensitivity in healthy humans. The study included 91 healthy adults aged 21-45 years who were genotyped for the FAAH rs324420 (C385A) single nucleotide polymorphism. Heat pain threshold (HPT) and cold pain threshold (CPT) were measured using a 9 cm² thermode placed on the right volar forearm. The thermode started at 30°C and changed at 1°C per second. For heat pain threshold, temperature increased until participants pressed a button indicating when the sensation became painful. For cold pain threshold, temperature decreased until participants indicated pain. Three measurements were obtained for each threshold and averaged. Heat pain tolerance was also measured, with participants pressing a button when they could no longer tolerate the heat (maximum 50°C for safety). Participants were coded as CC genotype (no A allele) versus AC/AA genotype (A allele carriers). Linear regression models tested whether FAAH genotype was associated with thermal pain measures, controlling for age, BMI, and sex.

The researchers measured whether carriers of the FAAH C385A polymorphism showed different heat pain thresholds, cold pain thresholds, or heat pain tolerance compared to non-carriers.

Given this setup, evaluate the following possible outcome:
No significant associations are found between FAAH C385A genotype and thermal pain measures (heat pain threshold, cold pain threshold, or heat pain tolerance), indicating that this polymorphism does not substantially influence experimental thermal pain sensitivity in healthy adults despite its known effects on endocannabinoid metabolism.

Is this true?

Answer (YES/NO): YES